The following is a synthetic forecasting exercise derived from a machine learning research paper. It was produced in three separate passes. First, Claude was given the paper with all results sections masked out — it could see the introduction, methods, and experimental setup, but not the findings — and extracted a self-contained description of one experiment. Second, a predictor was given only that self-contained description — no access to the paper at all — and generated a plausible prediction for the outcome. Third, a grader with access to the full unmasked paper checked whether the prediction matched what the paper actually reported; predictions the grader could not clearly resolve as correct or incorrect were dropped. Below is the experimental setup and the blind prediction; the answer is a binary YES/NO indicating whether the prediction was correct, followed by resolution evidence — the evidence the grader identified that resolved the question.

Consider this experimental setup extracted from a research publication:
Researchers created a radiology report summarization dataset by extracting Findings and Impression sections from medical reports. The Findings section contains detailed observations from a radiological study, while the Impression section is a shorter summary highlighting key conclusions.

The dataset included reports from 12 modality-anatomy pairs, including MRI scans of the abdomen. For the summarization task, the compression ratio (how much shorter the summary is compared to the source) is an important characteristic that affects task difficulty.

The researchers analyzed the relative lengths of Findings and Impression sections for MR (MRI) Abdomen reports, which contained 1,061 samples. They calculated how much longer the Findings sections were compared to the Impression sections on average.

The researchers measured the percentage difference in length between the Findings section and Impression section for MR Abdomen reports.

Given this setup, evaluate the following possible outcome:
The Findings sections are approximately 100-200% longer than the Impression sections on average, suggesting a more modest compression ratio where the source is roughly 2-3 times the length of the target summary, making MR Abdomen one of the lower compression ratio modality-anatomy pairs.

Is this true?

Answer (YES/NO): NO